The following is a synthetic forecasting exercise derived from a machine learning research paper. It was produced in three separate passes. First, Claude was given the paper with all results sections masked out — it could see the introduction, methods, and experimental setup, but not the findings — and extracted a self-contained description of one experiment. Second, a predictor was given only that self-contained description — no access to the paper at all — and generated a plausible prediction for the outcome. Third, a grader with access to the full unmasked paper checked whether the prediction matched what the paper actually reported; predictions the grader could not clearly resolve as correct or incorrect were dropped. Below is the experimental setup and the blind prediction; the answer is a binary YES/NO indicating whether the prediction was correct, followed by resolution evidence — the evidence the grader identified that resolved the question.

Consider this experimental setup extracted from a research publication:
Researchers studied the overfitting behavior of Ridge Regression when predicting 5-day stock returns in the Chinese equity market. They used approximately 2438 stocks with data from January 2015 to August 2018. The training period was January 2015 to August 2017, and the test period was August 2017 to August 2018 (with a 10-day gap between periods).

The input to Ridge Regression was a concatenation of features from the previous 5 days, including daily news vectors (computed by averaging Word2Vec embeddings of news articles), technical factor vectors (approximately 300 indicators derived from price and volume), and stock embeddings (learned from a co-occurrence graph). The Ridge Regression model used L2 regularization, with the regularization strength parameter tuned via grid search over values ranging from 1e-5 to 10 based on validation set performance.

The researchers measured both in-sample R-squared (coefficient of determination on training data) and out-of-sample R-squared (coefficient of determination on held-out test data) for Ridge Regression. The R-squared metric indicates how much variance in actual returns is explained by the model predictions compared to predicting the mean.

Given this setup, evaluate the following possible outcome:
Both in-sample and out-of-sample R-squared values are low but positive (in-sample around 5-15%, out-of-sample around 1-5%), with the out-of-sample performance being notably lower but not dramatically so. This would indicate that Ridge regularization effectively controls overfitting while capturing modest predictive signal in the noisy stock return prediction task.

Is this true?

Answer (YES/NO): NO